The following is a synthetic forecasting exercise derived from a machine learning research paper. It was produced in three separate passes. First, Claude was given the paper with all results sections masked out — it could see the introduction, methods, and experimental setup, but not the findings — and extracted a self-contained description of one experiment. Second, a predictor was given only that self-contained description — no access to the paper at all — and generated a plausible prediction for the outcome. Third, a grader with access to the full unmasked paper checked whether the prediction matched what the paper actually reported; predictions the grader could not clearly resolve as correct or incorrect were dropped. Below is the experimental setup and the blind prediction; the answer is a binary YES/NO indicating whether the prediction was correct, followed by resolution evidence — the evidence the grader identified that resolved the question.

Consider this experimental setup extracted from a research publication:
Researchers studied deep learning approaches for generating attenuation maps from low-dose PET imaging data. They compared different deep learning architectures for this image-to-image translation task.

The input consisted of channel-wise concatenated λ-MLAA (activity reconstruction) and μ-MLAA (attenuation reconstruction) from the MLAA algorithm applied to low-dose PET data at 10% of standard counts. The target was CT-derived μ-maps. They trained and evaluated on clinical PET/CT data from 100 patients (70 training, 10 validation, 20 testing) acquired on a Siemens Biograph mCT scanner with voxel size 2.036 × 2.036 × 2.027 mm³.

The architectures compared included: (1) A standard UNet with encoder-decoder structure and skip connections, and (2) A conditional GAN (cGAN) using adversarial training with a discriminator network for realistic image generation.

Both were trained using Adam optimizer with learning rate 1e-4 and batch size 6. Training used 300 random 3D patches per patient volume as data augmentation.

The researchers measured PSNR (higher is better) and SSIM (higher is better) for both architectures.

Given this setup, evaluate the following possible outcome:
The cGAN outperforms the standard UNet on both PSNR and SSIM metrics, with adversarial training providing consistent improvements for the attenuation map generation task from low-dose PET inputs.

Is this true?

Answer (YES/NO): NO